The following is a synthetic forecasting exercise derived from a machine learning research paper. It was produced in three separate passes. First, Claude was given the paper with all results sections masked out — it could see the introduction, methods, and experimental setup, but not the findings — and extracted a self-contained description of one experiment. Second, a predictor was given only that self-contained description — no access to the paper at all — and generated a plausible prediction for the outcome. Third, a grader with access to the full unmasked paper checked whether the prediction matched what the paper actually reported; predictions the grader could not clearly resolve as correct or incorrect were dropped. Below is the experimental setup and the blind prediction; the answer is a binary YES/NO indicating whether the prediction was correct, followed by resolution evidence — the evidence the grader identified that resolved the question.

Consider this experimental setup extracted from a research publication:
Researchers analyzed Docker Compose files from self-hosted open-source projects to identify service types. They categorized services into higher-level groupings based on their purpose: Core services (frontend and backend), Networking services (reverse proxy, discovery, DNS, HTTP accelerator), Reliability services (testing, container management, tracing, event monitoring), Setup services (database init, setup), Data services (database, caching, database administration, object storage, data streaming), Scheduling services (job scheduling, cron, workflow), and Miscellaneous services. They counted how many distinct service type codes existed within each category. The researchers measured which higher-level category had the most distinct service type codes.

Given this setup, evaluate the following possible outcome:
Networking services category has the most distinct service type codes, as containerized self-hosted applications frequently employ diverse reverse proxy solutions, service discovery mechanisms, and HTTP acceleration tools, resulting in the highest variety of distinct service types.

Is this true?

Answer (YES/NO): NO